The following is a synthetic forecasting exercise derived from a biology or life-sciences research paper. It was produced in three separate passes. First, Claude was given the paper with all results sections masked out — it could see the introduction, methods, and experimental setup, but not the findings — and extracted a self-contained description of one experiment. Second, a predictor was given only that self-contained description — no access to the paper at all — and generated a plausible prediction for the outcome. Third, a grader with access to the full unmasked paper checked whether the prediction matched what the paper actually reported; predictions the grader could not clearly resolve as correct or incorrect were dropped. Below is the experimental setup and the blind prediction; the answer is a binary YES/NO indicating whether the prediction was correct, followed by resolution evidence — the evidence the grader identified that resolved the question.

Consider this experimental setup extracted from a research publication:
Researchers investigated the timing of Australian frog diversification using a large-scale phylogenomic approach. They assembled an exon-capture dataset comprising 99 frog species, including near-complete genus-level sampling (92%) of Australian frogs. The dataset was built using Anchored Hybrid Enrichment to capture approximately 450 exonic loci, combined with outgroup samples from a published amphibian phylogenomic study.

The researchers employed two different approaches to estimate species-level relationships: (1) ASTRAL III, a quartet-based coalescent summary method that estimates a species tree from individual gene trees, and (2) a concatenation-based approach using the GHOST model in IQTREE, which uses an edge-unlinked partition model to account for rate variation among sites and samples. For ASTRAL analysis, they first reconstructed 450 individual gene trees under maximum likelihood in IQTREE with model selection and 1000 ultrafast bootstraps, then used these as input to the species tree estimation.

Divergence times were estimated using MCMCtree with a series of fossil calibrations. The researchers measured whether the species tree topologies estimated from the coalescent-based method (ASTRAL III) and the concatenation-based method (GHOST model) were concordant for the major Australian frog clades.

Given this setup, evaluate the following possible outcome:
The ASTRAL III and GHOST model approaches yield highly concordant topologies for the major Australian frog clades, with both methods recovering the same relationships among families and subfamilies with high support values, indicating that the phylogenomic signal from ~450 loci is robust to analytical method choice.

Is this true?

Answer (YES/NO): YES